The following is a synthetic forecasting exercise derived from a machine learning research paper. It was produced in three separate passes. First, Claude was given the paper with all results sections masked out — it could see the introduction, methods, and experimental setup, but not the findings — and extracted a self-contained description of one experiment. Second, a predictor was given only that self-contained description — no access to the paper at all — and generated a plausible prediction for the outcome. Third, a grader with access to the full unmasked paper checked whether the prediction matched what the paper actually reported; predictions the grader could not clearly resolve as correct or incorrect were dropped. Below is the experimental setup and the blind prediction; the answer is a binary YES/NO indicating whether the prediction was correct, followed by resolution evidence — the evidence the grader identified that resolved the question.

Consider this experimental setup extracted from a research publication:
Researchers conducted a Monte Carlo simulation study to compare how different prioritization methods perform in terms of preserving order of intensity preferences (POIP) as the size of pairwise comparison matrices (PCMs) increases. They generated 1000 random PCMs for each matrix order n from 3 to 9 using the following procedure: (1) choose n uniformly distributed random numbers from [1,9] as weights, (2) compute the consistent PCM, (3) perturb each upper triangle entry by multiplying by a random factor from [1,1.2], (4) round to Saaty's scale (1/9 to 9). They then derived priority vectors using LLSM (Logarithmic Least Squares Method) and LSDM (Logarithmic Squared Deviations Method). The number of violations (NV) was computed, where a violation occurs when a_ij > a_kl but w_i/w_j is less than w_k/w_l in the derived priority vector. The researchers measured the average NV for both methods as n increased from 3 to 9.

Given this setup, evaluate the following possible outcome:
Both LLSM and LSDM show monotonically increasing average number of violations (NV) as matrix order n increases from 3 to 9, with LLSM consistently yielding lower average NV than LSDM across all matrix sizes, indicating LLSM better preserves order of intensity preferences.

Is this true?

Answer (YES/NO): YES